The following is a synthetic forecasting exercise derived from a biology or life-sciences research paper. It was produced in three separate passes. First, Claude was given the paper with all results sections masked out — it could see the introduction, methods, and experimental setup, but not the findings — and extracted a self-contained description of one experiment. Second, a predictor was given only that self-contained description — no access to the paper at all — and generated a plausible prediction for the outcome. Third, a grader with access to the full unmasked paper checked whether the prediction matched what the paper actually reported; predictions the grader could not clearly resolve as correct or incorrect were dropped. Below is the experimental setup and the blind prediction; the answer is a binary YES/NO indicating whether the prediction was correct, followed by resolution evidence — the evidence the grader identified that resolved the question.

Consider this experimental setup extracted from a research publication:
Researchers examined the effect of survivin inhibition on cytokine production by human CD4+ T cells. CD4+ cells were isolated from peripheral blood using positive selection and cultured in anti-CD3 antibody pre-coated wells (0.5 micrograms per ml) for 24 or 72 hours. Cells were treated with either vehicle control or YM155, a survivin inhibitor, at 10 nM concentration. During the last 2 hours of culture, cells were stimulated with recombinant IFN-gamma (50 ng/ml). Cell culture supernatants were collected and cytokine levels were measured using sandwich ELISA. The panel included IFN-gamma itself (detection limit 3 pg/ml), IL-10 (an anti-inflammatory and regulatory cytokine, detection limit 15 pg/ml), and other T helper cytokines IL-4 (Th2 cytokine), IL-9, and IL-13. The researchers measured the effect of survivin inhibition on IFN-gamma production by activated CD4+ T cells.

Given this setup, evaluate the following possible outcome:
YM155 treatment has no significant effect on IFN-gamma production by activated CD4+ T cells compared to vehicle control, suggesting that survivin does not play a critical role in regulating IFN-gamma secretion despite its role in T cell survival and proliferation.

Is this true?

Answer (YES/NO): NO